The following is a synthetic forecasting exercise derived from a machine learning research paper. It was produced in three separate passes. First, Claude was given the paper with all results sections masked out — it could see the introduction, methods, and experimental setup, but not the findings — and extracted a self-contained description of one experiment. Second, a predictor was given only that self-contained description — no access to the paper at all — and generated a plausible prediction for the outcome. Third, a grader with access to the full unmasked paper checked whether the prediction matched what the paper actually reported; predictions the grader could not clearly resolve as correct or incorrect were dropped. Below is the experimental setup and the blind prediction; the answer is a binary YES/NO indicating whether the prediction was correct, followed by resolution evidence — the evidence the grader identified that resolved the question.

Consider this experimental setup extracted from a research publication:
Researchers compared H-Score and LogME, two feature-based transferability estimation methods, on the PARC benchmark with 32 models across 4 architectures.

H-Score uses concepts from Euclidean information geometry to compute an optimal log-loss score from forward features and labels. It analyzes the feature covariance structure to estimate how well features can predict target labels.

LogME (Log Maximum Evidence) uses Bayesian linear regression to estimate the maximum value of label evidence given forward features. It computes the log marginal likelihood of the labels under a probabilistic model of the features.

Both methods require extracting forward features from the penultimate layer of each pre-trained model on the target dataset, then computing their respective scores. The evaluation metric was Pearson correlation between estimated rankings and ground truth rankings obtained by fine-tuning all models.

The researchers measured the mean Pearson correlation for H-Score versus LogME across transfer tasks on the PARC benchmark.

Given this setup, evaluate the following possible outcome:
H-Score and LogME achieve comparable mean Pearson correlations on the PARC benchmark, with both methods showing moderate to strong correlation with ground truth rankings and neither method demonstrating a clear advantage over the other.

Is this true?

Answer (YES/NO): YES